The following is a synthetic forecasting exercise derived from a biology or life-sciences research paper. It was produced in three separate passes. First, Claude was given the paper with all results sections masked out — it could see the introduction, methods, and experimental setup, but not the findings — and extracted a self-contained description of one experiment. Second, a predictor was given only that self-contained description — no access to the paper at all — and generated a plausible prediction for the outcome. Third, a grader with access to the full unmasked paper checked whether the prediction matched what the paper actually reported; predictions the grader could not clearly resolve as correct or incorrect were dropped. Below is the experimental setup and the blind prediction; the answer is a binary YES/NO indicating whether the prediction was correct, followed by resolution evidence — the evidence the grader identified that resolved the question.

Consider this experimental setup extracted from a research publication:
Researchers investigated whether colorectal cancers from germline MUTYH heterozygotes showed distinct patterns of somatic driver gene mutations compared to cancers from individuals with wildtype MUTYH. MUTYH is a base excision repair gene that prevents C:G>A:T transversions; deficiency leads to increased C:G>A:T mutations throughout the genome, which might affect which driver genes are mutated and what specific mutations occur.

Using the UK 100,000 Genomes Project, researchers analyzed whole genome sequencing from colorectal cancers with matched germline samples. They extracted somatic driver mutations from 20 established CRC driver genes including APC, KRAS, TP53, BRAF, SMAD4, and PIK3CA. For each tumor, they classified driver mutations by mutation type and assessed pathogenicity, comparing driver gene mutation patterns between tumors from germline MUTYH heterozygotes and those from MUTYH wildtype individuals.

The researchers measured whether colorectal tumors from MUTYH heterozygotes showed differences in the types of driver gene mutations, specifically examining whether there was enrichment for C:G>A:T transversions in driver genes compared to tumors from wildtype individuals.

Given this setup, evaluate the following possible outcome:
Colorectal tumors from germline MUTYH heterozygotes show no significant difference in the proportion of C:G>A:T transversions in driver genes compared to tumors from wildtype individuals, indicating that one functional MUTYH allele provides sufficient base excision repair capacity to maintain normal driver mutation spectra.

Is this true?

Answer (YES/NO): NO